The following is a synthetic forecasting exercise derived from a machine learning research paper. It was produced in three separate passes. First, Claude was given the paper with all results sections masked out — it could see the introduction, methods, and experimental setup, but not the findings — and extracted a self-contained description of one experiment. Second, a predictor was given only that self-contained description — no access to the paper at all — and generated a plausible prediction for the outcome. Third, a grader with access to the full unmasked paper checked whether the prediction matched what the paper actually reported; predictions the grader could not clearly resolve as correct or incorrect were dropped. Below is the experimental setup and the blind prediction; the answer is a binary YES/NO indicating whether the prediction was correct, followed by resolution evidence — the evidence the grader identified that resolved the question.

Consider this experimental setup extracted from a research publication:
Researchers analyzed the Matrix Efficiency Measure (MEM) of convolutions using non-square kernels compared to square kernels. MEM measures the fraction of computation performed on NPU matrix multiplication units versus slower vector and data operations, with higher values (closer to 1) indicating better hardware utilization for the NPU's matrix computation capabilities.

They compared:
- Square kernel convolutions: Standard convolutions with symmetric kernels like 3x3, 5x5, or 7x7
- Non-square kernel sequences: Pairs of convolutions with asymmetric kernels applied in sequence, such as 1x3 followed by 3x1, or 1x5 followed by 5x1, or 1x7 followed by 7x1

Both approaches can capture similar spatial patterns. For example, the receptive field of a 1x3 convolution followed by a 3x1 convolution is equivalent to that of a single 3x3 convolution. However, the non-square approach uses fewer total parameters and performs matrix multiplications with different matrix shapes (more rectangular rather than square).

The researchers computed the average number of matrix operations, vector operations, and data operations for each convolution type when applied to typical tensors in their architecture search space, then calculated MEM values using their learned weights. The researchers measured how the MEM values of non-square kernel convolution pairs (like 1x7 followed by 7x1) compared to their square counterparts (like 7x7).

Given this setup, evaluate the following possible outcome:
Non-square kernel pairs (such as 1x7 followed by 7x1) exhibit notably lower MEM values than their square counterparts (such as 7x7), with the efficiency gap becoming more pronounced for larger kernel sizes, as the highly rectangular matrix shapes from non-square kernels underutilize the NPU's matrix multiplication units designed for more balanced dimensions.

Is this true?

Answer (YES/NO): NO